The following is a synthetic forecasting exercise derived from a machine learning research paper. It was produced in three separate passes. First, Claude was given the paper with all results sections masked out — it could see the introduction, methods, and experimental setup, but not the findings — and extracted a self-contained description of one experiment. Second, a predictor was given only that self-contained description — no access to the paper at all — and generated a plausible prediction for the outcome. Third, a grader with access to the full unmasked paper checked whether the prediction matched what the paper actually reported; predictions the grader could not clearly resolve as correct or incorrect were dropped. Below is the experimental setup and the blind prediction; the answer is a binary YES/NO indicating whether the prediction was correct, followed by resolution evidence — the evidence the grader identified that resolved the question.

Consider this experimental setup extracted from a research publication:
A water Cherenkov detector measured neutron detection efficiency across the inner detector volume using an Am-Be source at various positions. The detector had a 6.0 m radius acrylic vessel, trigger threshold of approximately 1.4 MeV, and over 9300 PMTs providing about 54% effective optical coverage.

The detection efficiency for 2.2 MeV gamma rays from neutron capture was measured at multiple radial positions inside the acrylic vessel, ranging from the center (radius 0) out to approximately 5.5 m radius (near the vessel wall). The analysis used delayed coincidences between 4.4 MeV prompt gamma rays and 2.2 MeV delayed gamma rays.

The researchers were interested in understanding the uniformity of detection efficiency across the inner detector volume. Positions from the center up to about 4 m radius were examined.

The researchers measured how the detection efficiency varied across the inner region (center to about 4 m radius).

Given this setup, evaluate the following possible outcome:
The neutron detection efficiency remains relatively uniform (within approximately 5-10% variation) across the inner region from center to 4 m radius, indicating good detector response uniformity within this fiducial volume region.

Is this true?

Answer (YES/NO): NO